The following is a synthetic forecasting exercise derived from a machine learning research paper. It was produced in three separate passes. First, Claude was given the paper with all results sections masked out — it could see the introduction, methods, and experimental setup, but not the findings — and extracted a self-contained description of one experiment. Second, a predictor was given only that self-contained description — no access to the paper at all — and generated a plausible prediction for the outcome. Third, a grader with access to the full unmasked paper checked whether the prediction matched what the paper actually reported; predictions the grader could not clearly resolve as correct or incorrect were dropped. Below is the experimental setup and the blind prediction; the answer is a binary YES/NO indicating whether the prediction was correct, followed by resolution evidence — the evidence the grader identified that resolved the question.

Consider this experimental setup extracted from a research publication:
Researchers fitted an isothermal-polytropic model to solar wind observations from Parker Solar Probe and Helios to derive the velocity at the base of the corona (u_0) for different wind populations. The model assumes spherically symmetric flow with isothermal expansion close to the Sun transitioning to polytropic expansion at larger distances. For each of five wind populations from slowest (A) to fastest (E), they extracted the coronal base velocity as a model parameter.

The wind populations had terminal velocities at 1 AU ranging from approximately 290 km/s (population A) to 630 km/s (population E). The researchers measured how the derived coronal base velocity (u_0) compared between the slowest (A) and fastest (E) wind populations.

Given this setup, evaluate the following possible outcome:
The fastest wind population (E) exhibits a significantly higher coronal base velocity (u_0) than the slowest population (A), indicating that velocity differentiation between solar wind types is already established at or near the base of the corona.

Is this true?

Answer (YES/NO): YES